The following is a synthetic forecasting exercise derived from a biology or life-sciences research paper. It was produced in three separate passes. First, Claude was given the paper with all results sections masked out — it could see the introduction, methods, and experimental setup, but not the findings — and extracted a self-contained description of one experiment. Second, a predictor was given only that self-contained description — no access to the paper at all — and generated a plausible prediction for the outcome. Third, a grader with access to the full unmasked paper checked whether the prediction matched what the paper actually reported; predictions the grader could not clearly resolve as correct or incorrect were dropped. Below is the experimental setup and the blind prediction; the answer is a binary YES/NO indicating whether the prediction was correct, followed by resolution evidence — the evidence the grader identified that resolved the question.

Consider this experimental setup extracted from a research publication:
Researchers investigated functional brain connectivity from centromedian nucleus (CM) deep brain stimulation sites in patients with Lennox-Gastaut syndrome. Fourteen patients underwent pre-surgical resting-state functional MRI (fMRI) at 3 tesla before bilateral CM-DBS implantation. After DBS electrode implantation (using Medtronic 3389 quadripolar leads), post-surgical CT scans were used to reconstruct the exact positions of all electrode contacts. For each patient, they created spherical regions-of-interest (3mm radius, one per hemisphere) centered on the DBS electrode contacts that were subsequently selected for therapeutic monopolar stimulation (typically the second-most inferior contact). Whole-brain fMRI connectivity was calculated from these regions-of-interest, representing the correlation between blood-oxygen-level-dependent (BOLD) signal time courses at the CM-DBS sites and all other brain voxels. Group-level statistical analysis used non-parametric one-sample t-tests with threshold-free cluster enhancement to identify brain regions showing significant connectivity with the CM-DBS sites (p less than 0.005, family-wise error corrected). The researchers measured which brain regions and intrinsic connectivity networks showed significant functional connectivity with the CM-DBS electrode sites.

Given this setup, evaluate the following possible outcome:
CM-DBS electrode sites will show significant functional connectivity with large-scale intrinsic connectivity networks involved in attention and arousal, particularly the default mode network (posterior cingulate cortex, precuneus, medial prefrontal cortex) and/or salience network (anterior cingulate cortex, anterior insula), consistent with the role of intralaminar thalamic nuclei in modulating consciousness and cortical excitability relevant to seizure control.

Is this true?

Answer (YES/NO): NO